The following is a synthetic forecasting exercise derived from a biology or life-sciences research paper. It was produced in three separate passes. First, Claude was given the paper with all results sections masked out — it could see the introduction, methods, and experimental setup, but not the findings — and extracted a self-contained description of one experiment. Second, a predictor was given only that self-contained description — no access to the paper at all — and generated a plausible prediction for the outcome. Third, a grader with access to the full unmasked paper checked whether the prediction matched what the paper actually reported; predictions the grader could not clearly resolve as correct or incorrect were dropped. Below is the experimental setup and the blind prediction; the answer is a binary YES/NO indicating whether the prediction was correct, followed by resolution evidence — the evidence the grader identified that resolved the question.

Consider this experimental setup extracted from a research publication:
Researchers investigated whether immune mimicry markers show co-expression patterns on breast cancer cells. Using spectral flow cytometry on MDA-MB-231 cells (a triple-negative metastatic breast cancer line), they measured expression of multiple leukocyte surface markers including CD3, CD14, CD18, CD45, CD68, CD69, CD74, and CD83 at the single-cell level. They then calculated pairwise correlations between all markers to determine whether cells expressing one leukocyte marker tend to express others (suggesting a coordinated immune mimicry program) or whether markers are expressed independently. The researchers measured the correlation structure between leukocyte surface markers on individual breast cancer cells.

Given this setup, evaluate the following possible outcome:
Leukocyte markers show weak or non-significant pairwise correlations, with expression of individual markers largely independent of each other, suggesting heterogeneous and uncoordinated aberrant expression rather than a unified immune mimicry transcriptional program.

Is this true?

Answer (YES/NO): NO